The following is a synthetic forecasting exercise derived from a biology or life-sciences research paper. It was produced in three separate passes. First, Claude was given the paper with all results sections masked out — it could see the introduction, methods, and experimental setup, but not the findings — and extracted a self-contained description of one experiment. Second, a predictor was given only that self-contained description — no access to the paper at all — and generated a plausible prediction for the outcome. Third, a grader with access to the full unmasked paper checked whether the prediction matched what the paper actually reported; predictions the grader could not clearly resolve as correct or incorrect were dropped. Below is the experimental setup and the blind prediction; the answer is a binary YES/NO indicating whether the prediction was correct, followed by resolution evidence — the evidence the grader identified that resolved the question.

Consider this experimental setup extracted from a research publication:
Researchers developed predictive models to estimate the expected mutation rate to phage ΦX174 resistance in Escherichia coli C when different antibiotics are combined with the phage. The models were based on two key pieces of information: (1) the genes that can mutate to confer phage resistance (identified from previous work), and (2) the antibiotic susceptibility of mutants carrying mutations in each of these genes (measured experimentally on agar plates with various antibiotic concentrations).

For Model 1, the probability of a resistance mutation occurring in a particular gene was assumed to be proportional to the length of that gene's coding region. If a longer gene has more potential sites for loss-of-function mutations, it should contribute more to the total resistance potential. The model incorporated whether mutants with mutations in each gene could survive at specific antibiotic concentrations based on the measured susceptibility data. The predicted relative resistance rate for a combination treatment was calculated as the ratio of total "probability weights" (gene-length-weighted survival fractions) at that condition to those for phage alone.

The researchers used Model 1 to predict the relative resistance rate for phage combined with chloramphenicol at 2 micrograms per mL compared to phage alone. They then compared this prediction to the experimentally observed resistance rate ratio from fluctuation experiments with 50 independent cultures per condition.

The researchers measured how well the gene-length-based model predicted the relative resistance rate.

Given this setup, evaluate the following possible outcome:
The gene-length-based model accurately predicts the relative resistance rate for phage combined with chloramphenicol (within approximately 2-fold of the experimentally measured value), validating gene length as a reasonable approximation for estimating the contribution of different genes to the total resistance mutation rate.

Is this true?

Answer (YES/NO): NO